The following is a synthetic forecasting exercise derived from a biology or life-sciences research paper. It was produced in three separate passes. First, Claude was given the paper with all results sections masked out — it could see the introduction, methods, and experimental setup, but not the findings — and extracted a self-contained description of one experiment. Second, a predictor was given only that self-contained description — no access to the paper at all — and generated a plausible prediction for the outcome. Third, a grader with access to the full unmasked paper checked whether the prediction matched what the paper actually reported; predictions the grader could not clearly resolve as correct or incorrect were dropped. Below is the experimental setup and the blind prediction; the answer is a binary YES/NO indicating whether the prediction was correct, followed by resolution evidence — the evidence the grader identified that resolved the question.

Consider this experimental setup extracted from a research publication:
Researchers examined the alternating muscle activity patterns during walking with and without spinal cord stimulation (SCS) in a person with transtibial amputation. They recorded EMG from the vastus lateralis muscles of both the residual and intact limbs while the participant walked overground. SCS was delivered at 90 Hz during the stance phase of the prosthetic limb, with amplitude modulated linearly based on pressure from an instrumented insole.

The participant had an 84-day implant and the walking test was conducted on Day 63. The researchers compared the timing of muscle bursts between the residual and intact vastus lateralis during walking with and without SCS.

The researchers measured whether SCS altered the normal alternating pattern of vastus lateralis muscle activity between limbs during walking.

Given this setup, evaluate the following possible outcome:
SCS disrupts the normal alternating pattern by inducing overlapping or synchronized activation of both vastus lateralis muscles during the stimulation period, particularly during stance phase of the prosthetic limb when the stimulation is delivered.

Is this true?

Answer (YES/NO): NO